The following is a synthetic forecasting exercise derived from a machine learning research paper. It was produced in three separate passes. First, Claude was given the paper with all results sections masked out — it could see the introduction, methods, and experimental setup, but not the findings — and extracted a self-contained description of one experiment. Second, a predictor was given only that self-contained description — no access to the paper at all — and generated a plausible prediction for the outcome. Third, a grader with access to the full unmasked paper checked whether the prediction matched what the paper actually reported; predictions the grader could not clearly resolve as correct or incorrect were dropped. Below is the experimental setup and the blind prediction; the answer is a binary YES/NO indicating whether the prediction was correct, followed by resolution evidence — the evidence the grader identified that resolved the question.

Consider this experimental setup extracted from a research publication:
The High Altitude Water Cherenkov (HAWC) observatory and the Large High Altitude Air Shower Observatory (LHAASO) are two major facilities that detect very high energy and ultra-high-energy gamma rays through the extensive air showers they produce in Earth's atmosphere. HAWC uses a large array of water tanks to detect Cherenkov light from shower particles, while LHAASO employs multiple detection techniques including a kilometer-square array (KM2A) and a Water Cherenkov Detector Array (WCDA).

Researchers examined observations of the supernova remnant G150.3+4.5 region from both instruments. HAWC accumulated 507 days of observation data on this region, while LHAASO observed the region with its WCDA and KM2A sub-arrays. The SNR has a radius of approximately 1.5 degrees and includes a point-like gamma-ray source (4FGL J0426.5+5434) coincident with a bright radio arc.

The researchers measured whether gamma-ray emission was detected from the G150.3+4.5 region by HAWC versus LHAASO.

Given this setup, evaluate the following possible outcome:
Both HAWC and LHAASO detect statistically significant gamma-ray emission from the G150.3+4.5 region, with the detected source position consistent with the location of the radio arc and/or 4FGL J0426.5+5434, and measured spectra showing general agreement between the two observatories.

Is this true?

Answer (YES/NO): NO